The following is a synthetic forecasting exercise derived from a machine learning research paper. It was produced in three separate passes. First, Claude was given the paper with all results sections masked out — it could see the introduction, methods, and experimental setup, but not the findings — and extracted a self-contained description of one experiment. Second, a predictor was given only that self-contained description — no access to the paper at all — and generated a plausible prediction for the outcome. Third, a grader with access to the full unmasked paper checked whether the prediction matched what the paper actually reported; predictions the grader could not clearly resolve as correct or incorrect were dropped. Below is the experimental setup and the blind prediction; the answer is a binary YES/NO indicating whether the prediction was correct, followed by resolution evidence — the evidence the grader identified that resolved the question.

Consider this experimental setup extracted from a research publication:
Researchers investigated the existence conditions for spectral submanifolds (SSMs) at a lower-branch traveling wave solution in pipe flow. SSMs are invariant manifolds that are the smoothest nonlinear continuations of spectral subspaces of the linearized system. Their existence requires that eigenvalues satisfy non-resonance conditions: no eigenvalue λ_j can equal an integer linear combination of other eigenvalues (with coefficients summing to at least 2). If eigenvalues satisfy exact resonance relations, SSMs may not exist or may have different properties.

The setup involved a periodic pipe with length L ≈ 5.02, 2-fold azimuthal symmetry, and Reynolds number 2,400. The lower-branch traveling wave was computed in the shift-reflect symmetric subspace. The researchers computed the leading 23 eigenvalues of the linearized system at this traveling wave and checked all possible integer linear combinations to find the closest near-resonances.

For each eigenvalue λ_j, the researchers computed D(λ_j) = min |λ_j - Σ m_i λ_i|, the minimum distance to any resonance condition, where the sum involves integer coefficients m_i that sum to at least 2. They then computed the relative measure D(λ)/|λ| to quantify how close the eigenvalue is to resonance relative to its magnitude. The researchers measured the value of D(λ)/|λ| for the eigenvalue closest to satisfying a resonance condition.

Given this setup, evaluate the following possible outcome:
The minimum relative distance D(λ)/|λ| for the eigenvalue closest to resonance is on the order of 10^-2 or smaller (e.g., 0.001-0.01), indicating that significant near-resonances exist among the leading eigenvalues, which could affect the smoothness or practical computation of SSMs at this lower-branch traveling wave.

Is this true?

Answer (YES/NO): YES